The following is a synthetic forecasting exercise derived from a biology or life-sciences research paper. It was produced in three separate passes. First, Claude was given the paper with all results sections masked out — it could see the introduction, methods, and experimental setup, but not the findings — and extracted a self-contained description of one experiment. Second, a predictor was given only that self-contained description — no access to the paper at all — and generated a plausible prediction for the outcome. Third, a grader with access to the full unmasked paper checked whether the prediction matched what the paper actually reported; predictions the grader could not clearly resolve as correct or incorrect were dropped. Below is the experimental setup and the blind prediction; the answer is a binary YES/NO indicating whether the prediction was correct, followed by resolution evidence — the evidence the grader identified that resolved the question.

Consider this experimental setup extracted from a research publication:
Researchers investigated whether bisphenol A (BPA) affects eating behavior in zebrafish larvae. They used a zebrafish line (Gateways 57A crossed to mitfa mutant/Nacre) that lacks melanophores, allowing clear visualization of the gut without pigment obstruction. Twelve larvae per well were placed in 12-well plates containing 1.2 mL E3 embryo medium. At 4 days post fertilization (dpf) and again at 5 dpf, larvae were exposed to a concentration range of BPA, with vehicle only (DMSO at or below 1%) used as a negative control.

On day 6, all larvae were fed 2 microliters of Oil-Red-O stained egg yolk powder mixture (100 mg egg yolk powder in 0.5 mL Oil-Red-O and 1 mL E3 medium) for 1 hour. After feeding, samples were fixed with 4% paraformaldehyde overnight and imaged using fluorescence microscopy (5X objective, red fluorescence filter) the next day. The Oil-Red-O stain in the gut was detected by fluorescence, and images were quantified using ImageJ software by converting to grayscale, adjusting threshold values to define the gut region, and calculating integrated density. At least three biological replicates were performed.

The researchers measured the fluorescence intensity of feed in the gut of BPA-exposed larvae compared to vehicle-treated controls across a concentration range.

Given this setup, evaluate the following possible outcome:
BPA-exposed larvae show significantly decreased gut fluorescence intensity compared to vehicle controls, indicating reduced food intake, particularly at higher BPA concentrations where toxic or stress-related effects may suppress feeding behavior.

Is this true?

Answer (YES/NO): NO